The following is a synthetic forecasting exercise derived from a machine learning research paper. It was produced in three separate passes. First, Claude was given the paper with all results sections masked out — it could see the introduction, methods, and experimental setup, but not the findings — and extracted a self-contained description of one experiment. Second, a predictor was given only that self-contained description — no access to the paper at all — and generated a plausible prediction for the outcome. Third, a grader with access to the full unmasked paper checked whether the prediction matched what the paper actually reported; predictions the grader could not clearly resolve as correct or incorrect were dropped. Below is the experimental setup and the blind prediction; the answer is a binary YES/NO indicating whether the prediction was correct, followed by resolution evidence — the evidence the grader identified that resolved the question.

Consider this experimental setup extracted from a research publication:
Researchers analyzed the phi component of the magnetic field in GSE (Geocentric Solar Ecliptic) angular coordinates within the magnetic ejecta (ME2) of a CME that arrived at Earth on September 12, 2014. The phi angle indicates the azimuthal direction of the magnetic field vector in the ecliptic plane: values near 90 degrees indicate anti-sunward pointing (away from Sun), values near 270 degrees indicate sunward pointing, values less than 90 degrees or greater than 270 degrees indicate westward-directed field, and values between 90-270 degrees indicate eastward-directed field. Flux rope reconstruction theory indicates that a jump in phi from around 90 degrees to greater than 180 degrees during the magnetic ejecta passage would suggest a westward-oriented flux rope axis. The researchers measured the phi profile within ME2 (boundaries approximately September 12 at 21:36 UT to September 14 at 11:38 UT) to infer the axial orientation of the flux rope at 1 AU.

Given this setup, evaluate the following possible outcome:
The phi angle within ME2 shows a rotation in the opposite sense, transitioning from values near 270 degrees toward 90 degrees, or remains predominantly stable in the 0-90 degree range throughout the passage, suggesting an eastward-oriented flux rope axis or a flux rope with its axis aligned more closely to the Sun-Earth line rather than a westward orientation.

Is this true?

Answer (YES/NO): NO